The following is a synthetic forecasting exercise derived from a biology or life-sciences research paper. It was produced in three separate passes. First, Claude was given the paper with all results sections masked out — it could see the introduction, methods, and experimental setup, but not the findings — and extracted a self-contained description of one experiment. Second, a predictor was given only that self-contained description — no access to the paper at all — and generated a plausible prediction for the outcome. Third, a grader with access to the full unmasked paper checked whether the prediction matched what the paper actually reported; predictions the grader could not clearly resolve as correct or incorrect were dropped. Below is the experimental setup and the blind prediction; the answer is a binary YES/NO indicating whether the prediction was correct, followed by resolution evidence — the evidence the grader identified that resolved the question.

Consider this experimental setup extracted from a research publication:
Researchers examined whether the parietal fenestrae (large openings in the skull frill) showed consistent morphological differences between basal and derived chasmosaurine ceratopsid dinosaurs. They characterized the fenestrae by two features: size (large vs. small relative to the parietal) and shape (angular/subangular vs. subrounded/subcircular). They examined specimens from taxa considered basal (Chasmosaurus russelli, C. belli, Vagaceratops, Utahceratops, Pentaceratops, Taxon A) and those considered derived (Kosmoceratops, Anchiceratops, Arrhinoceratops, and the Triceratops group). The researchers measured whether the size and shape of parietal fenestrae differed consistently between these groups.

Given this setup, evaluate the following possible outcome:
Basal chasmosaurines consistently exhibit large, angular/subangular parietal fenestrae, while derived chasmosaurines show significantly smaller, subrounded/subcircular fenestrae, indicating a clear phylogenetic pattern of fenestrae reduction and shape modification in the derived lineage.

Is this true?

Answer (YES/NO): YES